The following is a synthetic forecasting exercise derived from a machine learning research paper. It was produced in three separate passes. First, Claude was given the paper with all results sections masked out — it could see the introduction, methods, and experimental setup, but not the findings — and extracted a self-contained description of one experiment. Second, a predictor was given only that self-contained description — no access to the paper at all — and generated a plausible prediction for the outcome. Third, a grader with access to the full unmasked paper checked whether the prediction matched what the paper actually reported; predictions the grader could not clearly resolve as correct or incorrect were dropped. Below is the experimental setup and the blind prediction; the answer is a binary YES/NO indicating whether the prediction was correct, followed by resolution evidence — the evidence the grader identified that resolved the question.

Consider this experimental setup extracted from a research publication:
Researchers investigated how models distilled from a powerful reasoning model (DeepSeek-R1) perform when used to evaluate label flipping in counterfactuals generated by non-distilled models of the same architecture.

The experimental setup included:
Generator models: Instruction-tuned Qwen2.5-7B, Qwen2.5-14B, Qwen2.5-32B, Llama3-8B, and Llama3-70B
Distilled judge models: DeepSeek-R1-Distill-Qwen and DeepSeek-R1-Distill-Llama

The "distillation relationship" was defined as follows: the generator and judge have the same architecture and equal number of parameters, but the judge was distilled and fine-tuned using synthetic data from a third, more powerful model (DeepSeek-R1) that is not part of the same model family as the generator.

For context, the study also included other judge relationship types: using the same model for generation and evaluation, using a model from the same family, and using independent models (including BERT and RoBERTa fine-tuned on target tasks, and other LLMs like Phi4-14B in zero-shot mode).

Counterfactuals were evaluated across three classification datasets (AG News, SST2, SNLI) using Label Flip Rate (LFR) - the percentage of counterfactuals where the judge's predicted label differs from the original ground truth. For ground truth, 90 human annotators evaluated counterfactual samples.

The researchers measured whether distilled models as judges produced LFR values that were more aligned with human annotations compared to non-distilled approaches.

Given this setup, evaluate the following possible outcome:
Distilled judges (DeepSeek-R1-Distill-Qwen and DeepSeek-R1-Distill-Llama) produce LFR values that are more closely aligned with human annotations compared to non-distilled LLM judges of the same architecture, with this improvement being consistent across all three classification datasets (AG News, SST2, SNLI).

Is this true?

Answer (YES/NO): NO